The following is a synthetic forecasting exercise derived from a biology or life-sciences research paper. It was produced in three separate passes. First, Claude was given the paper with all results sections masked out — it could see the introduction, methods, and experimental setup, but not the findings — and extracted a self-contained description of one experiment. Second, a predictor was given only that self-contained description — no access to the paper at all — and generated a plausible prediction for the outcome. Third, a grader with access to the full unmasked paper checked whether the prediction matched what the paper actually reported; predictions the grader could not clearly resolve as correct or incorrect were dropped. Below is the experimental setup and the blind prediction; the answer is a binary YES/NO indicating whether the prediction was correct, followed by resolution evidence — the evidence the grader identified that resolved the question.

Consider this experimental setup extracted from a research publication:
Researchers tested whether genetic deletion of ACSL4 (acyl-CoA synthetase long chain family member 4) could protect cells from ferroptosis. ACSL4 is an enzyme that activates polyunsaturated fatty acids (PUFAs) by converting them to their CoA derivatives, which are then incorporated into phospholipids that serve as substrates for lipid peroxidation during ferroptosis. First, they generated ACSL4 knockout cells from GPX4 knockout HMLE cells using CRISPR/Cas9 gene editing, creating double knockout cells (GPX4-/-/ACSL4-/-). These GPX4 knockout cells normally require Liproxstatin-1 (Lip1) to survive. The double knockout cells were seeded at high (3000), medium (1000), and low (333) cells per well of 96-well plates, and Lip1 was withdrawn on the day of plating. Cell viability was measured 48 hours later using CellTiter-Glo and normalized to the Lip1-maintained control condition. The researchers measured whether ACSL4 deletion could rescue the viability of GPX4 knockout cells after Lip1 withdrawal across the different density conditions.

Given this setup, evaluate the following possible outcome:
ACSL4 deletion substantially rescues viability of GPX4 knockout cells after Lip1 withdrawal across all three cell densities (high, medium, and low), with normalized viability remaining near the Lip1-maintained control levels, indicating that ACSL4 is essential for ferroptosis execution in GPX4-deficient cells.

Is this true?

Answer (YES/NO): NO